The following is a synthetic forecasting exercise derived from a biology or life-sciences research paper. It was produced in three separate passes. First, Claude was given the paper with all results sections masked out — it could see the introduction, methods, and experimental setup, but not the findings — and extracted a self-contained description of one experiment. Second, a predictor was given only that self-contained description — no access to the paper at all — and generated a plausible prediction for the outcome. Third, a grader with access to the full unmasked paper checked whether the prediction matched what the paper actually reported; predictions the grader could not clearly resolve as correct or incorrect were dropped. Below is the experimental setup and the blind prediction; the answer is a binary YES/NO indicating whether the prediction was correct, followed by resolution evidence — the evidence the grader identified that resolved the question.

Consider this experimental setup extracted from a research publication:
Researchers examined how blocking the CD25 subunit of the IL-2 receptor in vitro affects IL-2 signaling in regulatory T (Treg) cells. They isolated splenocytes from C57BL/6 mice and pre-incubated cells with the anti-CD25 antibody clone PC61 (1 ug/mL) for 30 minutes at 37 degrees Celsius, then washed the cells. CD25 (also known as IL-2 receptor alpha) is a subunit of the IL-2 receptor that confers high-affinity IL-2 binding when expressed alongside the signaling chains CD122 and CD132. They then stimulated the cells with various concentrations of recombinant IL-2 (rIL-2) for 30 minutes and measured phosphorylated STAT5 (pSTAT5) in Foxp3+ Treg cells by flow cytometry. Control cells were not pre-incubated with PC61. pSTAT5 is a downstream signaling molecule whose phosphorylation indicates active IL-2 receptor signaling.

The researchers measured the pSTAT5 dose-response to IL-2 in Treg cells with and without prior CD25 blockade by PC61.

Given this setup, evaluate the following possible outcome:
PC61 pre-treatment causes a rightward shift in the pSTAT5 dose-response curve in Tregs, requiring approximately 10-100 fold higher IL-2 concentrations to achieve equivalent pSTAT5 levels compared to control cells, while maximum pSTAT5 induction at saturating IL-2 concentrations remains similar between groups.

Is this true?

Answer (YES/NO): YES